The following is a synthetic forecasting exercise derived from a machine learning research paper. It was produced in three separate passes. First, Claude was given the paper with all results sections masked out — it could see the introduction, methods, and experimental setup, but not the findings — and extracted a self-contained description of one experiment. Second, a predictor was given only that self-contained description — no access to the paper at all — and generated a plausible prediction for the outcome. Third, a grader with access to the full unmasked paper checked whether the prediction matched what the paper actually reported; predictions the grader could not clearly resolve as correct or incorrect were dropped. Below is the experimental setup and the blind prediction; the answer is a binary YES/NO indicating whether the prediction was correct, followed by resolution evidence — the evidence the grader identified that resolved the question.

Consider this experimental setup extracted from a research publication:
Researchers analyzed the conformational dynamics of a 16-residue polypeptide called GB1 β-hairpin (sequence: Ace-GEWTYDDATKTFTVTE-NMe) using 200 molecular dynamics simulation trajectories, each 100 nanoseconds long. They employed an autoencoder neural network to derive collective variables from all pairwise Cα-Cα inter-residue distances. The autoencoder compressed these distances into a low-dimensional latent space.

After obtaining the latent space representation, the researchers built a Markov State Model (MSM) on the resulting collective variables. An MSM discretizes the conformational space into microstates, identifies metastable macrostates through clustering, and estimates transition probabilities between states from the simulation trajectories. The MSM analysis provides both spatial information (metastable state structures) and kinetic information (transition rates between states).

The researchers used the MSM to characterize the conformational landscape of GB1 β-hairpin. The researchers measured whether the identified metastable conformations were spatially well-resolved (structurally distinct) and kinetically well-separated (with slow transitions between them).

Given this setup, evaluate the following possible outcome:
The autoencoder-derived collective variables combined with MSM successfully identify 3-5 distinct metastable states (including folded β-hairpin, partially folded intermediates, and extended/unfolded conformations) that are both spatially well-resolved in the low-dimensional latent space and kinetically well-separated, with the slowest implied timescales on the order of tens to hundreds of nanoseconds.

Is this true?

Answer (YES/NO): NO